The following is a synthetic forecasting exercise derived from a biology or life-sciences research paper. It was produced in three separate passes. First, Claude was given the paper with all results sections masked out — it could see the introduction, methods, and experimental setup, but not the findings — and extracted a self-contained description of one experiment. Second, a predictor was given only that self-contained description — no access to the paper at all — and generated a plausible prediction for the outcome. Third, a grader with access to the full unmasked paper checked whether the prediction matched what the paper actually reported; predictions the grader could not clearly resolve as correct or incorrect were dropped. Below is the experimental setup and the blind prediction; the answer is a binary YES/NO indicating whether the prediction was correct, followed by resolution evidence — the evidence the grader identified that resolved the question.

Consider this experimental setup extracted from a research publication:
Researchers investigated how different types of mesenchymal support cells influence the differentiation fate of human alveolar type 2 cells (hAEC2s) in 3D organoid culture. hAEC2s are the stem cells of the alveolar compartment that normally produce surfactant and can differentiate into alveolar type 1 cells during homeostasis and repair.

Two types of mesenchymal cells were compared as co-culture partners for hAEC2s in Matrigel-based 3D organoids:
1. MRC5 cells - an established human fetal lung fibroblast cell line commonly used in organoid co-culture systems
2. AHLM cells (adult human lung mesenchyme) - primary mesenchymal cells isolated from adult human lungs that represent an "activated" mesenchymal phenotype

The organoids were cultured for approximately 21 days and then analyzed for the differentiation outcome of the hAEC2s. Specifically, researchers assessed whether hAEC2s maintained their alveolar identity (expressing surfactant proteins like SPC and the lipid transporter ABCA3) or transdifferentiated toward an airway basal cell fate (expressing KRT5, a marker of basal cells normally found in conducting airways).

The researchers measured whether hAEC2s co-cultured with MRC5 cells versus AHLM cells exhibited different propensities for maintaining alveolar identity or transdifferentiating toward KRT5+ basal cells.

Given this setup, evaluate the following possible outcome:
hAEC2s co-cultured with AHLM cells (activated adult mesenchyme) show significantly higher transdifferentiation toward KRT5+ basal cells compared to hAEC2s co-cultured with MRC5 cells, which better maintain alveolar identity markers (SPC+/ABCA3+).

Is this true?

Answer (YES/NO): YES